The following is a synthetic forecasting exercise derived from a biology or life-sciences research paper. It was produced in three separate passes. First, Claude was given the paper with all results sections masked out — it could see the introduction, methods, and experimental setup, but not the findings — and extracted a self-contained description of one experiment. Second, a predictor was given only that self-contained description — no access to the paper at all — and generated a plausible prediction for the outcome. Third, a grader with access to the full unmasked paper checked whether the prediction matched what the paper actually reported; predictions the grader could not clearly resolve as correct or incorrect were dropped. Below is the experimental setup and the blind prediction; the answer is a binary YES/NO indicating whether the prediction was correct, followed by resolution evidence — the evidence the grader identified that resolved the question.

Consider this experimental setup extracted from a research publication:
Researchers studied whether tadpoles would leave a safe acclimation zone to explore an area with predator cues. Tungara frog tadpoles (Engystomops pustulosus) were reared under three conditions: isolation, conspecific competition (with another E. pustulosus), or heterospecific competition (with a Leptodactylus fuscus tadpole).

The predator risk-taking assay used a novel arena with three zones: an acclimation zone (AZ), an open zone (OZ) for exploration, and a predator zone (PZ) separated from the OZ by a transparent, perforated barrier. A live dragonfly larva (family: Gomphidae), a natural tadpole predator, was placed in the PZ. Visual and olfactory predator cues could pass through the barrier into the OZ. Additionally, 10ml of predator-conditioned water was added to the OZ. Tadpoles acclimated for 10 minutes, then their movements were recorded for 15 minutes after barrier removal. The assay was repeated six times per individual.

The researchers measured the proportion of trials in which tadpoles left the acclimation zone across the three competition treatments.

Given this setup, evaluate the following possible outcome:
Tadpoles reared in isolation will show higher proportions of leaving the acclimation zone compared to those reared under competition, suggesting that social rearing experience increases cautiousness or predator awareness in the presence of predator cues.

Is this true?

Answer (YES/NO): NO